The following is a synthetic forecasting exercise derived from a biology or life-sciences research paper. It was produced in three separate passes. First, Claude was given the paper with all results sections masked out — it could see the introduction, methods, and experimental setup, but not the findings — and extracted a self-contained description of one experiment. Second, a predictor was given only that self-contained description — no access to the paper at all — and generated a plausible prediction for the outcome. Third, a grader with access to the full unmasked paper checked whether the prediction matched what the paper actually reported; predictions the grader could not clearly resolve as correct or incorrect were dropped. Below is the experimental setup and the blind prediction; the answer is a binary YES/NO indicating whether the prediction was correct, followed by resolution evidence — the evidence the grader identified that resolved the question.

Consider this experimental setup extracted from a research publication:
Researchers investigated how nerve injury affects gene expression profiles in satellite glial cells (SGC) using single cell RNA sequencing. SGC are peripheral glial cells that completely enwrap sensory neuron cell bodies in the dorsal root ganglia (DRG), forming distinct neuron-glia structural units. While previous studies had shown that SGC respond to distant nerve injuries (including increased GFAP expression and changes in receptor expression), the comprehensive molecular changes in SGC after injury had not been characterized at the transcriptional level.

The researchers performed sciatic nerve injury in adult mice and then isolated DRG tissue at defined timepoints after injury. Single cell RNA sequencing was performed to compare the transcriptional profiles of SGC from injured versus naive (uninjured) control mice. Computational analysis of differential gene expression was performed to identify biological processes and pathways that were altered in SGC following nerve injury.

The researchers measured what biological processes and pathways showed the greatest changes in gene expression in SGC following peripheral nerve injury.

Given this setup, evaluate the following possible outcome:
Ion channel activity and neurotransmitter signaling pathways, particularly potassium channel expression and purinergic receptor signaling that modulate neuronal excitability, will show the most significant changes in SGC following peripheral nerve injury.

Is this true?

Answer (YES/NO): NO